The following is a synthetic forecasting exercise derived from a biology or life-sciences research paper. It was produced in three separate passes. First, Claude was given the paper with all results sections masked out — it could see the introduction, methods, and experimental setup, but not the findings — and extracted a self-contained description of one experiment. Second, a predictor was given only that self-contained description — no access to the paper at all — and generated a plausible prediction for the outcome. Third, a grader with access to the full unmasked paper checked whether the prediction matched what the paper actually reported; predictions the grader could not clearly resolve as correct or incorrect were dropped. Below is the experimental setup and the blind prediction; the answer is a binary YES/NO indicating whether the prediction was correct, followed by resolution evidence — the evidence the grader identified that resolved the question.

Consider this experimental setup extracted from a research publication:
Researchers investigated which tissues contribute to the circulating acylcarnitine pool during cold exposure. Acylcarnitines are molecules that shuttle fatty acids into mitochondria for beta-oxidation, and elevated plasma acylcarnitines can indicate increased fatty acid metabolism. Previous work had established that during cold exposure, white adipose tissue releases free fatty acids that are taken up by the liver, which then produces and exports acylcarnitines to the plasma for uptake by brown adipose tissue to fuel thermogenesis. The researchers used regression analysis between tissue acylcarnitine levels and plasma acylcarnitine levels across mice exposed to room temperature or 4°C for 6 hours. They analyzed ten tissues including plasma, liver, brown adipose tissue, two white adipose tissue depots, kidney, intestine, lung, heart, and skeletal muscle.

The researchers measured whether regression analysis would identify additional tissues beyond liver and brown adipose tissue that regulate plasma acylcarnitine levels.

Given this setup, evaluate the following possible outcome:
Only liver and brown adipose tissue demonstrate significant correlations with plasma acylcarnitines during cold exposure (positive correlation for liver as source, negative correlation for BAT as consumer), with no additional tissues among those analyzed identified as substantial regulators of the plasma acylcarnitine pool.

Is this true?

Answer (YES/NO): NO